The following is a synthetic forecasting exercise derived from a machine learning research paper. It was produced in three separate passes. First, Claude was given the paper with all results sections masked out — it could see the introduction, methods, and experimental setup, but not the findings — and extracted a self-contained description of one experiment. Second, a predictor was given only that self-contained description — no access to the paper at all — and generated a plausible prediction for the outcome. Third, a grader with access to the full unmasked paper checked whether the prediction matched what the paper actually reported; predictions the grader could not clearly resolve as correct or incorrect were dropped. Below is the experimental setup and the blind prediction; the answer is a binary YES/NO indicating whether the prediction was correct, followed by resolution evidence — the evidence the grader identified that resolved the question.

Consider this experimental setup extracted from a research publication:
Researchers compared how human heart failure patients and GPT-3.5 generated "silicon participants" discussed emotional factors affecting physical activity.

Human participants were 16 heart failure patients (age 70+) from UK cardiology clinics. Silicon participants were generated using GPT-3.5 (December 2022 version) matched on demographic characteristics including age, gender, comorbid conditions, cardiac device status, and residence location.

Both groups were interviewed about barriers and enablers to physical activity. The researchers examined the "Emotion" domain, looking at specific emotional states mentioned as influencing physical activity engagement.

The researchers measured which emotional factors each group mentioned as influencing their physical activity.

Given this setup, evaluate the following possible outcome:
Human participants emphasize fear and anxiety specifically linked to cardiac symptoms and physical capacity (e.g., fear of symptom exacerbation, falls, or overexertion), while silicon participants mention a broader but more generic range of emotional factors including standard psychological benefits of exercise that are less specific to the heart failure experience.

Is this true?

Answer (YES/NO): NO